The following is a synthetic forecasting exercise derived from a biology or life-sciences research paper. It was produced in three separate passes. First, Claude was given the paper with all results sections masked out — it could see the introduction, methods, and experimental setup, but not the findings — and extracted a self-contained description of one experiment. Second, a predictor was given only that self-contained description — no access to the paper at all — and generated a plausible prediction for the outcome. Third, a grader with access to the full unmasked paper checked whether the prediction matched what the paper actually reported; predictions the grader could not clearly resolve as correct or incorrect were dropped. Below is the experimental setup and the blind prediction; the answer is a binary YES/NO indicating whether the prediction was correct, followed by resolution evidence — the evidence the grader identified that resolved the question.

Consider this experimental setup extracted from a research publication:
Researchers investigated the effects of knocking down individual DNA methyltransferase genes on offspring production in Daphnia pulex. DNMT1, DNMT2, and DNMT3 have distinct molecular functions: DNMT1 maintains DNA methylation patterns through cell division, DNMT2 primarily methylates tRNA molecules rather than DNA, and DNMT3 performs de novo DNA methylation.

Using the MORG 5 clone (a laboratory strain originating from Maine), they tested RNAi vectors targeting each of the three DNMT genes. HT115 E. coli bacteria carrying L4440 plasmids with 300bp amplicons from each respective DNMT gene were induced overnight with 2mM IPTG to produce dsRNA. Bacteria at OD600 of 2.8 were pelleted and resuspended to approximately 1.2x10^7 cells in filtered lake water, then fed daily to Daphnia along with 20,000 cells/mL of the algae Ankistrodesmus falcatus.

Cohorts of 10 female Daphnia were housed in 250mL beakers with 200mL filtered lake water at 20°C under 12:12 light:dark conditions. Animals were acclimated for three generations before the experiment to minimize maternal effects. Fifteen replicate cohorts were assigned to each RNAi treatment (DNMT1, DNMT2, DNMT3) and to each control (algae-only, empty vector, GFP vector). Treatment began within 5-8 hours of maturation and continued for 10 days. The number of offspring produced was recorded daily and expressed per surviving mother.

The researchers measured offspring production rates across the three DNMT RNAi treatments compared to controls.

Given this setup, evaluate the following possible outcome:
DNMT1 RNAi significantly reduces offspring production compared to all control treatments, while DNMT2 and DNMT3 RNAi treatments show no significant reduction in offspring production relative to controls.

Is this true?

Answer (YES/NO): NO